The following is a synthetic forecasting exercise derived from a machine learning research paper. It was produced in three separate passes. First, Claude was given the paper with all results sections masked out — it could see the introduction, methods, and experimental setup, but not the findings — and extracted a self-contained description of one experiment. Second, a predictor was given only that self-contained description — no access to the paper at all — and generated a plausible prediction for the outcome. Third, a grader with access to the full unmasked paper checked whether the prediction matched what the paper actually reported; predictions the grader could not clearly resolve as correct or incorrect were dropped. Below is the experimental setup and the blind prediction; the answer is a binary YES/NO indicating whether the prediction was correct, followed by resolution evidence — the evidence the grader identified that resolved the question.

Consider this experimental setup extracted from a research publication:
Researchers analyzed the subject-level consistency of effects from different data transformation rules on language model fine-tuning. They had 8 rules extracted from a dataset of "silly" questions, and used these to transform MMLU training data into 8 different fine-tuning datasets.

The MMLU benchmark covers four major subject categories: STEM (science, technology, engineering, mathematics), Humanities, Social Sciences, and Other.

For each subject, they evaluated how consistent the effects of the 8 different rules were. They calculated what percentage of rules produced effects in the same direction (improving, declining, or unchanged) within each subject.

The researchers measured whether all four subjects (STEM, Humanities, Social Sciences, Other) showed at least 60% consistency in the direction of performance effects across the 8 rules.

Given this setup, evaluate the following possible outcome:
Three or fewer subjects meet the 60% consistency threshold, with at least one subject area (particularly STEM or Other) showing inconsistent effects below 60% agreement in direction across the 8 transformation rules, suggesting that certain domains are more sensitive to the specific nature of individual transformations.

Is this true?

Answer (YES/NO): NO